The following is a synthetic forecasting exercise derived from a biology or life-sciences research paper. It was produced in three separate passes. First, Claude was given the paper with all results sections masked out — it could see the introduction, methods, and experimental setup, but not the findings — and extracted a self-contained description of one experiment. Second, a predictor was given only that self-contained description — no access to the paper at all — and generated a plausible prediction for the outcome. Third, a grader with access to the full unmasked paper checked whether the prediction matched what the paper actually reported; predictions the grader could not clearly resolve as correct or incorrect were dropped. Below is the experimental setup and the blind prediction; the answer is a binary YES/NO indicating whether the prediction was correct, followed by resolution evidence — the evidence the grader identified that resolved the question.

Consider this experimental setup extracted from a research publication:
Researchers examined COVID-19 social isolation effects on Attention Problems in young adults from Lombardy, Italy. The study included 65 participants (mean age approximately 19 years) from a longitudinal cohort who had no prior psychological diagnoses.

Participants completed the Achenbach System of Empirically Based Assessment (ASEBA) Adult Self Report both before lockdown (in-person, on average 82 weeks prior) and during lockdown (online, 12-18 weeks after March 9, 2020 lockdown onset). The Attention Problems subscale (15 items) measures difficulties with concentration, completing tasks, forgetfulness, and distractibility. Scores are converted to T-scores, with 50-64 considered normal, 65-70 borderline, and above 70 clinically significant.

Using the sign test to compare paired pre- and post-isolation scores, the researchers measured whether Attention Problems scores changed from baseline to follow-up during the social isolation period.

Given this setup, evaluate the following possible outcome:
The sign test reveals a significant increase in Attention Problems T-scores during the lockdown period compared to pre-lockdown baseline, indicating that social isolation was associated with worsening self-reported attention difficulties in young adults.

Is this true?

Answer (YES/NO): NO